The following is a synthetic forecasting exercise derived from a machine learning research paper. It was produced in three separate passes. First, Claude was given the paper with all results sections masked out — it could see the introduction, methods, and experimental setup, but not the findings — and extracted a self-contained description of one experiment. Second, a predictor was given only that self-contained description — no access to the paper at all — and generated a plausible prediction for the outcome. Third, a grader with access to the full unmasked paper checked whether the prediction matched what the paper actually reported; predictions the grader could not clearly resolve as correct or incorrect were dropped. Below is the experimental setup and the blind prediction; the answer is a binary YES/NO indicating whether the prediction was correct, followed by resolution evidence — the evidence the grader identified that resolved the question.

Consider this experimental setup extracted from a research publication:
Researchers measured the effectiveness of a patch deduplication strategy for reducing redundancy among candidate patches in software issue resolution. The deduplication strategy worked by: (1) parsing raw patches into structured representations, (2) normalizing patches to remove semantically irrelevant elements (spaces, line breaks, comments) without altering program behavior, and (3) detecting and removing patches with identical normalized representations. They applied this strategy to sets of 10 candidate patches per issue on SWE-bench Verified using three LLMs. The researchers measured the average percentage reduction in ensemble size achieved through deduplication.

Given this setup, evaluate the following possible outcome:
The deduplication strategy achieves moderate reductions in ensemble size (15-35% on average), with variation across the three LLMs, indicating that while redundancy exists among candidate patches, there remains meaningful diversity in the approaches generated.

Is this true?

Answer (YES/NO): YES